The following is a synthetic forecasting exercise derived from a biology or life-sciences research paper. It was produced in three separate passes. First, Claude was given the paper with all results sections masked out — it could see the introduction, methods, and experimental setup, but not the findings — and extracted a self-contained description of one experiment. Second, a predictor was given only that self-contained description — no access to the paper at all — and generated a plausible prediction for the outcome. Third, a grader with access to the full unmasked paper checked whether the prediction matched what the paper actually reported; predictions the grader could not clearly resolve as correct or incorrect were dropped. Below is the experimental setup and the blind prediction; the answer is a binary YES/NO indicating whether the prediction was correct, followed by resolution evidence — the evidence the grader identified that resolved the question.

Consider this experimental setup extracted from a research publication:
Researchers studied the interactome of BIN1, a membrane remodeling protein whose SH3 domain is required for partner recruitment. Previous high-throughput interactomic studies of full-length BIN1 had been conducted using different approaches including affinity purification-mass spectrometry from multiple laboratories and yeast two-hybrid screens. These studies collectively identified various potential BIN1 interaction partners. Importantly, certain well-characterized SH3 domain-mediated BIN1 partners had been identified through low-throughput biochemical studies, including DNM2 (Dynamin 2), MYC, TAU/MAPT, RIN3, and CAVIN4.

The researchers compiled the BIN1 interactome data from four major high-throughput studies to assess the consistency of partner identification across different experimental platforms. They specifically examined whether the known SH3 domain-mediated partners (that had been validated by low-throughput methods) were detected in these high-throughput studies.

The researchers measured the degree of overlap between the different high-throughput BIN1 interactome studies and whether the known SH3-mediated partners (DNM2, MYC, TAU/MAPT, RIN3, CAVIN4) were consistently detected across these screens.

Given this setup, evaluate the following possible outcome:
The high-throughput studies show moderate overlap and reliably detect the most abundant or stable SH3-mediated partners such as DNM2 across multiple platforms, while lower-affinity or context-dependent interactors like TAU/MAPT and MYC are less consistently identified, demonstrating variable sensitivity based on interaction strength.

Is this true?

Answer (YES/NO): NO